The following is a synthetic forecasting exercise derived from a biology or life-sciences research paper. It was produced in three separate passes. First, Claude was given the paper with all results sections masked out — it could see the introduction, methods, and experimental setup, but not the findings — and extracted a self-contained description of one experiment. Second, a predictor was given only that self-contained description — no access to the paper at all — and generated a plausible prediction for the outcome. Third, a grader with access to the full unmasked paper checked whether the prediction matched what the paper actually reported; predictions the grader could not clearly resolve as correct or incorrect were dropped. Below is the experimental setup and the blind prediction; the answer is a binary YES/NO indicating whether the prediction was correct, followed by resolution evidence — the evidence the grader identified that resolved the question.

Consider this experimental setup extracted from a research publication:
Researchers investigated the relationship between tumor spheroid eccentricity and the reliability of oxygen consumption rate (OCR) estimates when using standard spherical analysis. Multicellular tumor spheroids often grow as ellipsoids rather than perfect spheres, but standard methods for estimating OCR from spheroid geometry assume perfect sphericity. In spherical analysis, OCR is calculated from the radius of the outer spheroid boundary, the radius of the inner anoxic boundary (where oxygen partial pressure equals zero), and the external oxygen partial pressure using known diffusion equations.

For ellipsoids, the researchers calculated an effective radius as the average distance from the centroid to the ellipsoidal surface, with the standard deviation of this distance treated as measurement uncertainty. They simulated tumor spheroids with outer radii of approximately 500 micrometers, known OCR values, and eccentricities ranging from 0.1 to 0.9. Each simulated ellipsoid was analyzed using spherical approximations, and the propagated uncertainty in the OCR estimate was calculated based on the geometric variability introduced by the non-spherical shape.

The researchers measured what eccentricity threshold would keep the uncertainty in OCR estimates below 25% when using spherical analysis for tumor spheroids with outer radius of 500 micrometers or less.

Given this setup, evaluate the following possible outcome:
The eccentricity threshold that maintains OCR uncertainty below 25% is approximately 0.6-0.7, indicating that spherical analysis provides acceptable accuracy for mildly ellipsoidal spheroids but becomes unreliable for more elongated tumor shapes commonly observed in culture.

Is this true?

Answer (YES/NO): NO